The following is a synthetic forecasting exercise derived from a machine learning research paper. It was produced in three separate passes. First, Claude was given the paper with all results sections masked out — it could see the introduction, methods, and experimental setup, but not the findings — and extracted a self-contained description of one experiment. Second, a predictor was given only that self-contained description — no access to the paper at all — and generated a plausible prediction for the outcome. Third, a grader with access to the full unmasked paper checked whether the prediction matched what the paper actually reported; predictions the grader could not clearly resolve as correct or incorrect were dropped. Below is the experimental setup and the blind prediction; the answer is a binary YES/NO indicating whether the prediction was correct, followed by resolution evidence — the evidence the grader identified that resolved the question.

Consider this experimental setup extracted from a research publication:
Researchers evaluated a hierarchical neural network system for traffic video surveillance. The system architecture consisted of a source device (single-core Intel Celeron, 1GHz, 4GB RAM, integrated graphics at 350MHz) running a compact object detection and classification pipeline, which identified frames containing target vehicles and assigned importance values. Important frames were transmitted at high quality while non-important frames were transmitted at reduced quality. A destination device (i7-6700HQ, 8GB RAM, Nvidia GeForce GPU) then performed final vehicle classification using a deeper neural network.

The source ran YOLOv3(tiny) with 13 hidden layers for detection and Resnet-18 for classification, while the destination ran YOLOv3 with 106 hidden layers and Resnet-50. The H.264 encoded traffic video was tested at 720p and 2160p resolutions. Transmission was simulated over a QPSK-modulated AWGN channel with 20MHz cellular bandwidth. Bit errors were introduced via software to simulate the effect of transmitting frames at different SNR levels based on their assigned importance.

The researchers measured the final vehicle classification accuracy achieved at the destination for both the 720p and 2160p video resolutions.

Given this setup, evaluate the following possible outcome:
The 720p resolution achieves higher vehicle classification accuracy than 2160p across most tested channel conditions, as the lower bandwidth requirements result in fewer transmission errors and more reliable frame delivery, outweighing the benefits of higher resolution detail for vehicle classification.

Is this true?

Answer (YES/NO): NO